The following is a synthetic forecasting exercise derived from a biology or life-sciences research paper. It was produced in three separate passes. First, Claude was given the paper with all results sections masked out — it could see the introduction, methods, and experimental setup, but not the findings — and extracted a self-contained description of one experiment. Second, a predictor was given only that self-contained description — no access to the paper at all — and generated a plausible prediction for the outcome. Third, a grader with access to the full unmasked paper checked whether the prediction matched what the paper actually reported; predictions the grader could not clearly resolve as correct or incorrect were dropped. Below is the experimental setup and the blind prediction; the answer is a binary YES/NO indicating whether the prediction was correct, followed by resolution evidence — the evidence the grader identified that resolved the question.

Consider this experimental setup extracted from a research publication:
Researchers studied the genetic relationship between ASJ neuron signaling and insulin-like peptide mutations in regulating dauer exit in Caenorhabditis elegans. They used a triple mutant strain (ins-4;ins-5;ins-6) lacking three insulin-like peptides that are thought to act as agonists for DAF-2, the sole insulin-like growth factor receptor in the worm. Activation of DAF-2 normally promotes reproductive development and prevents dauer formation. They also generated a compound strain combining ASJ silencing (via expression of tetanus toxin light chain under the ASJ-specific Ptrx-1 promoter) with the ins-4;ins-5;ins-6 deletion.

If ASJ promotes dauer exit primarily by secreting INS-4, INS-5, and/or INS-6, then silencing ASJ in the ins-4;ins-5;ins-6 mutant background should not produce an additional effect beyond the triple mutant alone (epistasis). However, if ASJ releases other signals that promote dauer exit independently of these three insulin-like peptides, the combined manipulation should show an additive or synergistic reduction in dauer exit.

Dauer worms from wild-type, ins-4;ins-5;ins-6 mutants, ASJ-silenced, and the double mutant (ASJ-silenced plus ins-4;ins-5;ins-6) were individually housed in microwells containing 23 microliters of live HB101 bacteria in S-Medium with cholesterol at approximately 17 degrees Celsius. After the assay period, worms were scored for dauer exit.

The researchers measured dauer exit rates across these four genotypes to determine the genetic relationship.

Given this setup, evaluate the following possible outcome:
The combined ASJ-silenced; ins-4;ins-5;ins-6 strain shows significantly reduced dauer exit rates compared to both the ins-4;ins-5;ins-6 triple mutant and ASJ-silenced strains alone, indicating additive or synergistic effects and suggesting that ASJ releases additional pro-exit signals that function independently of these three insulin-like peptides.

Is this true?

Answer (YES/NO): YES